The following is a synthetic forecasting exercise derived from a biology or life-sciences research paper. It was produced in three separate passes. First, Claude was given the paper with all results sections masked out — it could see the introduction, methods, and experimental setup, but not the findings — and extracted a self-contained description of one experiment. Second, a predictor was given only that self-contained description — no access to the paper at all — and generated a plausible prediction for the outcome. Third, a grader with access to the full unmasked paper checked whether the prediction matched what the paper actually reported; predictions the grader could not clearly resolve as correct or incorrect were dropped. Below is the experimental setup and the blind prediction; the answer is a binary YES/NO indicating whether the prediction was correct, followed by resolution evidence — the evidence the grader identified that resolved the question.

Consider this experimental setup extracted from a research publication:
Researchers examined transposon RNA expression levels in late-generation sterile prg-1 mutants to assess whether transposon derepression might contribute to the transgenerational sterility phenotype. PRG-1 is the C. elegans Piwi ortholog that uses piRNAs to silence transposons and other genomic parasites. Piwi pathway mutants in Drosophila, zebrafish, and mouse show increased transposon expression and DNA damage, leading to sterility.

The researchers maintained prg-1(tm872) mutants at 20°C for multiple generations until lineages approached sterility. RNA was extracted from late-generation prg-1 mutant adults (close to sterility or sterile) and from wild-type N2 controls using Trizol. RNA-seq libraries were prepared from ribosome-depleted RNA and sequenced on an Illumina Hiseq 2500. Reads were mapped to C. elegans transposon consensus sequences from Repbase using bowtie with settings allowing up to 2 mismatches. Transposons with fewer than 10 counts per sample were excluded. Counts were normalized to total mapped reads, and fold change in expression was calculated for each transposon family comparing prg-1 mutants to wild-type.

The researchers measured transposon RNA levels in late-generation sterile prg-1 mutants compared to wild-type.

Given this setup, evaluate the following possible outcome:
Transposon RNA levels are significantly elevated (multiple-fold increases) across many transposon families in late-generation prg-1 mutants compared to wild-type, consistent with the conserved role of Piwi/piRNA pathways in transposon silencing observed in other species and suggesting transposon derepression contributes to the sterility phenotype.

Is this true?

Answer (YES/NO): NO